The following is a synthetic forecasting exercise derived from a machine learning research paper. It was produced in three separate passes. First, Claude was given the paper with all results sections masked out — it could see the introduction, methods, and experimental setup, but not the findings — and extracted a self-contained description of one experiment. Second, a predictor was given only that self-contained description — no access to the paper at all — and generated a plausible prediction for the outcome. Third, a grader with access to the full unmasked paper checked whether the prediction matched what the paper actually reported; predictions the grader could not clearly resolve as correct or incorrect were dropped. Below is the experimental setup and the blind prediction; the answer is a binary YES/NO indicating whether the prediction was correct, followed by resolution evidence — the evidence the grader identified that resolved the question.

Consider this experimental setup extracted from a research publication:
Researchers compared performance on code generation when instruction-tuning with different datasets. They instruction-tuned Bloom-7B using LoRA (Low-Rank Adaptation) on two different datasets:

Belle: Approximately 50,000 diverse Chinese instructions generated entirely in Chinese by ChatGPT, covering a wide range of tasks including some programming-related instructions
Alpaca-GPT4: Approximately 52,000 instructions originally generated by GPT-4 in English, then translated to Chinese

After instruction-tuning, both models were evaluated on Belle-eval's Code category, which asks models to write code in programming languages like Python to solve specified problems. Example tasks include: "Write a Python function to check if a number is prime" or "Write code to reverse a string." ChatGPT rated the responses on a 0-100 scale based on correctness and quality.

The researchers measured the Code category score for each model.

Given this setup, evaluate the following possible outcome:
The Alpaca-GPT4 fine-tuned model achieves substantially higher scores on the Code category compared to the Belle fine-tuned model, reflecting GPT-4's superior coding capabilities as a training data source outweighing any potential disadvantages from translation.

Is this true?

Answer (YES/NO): NO